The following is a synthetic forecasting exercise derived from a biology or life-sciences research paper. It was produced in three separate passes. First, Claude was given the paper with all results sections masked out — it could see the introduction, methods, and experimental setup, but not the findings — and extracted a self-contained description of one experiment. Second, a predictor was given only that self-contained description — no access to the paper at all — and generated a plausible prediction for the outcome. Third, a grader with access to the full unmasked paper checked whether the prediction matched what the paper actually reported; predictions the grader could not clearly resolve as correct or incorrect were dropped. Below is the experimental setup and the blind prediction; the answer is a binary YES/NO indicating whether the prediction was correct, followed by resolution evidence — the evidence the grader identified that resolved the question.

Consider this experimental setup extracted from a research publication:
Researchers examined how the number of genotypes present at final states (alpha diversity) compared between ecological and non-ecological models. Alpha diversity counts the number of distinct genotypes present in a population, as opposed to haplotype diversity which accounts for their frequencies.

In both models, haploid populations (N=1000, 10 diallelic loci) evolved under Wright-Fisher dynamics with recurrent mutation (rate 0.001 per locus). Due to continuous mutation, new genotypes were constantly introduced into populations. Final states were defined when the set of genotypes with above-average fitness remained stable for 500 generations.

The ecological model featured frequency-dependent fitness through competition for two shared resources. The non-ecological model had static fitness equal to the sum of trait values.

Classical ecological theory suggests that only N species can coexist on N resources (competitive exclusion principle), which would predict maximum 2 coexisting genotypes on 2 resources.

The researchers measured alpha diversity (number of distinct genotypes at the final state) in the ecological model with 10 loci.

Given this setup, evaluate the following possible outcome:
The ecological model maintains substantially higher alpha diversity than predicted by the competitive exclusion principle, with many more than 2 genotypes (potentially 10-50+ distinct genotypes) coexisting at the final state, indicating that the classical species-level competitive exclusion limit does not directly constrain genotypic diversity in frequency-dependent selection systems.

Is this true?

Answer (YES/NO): YES